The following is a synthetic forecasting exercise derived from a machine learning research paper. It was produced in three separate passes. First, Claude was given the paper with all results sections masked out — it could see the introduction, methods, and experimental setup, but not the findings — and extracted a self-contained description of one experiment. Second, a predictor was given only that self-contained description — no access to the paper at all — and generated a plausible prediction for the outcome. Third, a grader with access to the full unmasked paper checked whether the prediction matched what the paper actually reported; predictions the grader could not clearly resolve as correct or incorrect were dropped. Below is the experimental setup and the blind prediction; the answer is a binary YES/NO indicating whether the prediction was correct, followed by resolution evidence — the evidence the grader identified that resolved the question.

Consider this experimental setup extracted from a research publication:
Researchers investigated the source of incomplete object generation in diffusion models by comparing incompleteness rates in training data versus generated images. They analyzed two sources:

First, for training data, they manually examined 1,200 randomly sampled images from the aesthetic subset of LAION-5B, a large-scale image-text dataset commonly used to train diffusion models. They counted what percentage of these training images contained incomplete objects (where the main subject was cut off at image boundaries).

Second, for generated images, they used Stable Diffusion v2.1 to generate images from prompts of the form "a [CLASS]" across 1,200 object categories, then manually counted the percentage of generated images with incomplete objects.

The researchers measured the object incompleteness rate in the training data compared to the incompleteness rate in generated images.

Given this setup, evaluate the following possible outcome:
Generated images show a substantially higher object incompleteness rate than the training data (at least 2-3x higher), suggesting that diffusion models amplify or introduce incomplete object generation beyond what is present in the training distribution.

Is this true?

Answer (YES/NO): YES